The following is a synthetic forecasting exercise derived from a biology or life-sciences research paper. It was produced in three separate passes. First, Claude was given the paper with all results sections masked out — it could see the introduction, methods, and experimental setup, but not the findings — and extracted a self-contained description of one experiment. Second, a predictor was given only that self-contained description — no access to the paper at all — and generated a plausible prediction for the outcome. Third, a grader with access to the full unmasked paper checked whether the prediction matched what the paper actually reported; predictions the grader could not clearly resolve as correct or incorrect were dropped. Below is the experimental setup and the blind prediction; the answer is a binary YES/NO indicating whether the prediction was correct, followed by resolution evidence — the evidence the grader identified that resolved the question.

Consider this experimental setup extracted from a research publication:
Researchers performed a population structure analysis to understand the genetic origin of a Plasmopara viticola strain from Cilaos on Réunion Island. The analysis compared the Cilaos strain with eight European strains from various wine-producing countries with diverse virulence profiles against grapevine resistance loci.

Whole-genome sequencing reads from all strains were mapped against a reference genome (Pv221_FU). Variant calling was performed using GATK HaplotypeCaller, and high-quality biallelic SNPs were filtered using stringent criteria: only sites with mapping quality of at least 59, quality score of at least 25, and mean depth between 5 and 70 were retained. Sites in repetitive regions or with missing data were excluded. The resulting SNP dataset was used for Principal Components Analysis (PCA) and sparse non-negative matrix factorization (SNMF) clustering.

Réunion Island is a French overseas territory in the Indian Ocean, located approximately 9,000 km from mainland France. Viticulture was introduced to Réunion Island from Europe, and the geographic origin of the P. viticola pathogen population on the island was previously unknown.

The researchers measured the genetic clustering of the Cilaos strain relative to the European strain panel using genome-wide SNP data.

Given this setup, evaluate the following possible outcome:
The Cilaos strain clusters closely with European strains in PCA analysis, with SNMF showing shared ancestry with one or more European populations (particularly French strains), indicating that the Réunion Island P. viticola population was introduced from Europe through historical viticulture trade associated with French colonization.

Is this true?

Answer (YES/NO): YES